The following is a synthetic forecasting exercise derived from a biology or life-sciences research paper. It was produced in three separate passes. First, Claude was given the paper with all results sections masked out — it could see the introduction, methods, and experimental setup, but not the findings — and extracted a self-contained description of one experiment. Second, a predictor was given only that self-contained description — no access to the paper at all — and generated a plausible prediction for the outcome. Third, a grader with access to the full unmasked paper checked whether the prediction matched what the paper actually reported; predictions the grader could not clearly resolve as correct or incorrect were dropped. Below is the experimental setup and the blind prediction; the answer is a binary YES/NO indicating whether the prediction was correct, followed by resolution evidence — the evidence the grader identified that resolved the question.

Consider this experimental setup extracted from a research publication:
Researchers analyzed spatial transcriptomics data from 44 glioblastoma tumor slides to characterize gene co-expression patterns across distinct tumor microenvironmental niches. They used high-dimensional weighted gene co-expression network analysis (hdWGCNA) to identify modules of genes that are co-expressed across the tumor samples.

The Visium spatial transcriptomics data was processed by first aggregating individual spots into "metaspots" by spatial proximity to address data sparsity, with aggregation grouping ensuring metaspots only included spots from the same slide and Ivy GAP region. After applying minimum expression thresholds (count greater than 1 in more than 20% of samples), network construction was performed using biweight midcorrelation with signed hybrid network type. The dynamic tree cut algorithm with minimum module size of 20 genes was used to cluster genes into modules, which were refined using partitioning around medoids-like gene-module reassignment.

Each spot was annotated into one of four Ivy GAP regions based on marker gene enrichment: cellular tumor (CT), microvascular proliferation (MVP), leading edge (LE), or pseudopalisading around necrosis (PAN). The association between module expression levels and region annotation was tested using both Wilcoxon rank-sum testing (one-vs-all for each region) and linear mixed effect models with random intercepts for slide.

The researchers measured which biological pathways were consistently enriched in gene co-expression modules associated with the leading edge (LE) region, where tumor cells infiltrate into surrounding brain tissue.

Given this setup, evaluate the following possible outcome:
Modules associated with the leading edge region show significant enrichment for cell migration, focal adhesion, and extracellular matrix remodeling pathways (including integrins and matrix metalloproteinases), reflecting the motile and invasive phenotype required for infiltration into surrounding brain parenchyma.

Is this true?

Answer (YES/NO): NO